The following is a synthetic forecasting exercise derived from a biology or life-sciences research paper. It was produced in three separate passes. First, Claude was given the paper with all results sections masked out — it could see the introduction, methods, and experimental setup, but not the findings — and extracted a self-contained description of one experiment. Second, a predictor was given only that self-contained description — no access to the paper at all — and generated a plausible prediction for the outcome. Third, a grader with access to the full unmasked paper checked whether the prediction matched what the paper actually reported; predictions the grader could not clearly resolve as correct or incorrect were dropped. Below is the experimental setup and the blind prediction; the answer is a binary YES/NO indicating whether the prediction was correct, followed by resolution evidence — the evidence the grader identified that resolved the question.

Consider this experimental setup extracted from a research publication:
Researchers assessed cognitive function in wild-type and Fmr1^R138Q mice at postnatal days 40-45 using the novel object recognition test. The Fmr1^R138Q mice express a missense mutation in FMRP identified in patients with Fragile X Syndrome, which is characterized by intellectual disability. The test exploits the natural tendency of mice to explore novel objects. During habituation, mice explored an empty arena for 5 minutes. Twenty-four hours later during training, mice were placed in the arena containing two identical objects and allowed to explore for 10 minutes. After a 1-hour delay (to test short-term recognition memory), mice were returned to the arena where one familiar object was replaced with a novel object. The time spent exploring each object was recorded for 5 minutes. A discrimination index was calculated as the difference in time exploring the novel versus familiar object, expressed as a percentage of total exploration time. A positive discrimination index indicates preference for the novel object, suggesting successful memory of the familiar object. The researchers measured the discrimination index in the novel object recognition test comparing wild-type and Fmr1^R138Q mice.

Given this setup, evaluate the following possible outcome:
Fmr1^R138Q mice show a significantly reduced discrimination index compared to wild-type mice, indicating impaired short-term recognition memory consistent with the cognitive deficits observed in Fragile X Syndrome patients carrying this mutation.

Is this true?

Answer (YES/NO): YES